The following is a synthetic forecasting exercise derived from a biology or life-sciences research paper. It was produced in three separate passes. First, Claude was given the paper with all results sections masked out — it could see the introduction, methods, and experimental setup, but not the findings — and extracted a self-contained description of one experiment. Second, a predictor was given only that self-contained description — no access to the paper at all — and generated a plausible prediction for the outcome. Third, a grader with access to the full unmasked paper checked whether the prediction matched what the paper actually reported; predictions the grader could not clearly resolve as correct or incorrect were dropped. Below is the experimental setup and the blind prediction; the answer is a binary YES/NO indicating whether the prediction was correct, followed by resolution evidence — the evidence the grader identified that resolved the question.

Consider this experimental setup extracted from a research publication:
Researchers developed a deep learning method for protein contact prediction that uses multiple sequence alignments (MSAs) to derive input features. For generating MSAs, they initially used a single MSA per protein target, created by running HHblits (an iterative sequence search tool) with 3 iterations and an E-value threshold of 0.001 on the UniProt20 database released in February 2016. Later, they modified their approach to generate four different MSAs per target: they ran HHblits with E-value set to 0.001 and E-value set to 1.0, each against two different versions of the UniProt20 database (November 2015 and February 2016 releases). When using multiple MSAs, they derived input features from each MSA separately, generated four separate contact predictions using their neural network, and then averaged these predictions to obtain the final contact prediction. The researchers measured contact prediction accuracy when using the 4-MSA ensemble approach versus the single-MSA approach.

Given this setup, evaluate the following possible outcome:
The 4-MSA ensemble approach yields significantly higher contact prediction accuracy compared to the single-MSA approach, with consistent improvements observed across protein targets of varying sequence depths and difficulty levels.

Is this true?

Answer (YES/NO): NO